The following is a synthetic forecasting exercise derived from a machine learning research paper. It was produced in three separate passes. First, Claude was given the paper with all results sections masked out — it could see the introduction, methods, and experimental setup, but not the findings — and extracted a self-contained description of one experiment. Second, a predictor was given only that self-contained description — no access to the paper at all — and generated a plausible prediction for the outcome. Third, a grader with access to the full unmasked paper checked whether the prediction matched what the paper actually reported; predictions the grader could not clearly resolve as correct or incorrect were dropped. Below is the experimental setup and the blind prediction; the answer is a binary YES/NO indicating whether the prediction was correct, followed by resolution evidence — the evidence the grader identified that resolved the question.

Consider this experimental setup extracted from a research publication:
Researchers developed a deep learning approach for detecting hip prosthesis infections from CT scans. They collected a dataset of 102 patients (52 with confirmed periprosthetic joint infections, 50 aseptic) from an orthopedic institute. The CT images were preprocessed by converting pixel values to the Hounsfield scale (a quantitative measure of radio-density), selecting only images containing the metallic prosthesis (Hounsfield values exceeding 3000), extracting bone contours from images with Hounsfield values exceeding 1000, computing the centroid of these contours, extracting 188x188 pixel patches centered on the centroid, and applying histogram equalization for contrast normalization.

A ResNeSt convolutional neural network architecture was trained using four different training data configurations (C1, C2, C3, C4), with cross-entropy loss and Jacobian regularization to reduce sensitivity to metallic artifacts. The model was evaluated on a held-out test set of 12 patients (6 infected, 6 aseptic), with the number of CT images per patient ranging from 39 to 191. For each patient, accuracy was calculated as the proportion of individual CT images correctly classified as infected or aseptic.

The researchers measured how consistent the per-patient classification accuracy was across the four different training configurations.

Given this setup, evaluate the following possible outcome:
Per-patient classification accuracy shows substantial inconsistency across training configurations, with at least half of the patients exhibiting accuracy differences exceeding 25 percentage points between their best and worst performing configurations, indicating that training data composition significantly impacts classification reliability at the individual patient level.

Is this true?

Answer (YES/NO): NO